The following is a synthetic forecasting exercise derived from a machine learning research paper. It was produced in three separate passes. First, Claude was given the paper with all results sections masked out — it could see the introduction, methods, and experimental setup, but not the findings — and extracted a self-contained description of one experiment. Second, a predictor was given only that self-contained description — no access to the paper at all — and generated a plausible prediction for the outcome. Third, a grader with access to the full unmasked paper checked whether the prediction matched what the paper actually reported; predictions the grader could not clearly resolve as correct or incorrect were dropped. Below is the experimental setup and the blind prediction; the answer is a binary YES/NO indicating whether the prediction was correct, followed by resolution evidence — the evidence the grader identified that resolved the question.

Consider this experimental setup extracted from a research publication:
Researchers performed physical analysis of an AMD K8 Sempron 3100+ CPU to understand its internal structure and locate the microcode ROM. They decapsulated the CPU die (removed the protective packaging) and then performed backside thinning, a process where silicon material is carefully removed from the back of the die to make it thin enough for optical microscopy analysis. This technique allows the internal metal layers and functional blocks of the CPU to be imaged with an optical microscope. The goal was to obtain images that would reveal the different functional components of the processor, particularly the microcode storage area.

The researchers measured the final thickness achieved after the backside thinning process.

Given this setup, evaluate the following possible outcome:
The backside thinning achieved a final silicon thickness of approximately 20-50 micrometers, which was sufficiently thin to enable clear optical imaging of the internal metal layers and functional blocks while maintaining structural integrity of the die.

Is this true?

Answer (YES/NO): NO